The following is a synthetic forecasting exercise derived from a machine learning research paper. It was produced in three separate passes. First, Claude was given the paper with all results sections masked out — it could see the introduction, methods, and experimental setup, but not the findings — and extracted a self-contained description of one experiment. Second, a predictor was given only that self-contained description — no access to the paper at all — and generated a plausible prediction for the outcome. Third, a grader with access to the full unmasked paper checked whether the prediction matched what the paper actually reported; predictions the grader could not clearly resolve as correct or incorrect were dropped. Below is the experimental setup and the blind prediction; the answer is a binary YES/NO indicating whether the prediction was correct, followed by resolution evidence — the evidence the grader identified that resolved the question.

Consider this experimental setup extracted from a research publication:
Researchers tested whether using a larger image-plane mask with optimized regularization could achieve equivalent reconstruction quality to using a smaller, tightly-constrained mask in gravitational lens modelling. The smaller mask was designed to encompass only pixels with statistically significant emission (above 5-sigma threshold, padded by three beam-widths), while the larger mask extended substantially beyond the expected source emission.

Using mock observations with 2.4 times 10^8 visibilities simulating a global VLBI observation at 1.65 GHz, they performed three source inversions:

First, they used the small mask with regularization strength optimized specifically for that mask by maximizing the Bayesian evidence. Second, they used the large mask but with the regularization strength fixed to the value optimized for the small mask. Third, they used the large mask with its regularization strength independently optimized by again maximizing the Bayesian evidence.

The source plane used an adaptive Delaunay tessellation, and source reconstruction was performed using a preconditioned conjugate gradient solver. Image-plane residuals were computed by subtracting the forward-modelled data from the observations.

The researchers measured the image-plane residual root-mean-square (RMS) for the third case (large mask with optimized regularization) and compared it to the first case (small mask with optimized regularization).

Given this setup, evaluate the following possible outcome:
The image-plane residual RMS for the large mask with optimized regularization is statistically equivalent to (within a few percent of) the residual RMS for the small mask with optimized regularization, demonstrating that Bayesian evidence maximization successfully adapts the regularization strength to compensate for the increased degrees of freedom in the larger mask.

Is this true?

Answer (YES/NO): NO